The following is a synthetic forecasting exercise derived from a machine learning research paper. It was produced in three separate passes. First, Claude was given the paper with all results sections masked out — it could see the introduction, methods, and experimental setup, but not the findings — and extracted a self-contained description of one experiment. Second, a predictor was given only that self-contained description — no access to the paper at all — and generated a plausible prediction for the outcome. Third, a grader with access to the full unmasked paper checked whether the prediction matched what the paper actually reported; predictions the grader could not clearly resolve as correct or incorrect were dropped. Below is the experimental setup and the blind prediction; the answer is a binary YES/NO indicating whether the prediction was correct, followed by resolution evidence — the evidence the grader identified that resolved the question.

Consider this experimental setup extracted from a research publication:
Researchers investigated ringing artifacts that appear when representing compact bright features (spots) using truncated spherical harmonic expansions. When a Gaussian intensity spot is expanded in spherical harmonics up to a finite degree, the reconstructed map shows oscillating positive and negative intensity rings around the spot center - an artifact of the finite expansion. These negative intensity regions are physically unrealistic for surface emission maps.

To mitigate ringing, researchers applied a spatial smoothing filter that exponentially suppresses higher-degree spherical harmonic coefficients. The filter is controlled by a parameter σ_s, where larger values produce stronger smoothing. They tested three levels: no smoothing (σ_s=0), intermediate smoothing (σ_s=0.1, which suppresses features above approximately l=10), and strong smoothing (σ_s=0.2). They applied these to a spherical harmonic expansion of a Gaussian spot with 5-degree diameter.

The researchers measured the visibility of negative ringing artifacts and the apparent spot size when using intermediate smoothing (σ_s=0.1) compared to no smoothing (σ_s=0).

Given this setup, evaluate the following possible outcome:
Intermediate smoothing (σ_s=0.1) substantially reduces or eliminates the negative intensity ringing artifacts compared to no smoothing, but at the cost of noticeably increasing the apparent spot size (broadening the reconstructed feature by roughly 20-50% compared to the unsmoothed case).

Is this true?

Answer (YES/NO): NO